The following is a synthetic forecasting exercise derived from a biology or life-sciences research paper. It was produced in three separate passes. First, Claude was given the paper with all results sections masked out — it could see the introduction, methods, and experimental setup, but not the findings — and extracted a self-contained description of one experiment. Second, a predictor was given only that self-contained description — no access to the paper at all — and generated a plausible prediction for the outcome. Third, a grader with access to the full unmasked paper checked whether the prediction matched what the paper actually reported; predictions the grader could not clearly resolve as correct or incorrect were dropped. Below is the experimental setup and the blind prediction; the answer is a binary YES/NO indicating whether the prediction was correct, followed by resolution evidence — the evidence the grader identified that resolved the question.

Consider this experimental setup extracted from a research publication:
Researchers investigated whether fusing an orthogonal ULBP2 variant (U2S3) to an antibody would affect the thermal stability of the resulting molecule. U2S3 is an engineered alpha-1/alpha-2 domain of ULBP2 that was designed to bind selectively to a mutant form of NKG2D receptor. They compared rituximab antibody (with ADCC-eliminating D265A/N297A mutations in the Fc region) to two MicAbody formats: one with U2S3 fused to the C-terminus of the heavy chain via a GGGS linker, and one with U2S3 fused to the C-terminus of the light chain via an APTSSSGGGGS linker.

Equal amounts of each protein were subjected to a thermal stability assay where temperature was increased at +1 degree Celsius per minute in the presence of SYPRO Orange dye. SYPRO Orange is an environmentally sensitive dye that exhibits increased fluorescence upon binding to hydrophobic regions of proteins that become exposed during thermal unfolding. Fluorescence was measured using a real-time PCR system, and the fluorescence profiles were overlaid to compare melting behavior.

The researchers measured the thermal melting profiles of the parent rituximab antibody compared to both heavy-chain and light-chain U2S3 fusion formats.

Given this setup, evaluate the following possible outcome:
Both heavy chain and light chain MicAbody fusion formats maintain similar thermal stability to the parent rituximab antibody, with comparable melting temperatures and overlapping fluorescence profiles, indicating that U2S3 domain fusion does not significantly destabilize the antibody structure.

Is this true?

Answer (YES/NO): YES